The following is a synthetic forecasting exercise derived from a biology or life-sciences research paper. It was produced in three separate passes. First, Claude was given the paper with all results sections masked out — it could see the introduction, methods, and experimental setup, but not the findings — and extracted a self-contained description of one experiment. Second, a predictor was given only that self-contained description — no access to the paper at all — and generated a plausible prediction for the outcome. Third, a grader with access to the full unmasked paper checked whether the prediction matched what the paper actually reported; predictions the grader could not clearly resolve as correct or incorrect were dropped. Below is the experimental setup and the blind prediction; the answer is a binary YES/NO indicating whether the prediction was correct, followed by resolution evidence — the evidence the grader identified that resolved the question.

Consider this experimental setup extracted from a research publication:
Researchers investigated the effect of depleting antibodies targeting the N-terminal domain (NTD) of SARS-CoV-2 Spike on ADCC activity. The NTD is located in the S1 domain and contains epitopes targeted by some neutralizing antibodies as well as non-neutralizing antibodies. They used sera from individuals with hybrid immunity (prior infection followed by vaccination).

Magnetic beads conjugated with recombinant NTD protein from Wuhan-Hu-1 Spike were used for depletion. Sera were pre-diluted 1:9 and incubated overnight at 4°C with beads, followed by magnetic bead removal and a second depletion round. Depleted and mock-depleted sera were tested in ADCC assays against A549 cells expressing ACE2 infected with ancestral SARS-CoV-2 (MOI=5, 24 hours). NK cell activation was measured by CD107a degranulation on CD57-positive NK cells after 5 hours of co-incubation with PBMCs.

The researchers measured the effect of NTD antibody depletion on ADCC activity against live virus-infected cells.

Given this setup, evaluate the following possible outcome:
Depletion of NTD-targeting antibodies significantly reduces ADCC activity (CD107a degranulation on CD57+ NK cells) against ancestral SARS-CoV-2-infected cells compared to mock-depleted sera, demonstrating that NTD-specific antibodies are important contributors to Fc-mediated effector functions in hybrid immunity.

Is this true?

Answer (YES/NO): NO